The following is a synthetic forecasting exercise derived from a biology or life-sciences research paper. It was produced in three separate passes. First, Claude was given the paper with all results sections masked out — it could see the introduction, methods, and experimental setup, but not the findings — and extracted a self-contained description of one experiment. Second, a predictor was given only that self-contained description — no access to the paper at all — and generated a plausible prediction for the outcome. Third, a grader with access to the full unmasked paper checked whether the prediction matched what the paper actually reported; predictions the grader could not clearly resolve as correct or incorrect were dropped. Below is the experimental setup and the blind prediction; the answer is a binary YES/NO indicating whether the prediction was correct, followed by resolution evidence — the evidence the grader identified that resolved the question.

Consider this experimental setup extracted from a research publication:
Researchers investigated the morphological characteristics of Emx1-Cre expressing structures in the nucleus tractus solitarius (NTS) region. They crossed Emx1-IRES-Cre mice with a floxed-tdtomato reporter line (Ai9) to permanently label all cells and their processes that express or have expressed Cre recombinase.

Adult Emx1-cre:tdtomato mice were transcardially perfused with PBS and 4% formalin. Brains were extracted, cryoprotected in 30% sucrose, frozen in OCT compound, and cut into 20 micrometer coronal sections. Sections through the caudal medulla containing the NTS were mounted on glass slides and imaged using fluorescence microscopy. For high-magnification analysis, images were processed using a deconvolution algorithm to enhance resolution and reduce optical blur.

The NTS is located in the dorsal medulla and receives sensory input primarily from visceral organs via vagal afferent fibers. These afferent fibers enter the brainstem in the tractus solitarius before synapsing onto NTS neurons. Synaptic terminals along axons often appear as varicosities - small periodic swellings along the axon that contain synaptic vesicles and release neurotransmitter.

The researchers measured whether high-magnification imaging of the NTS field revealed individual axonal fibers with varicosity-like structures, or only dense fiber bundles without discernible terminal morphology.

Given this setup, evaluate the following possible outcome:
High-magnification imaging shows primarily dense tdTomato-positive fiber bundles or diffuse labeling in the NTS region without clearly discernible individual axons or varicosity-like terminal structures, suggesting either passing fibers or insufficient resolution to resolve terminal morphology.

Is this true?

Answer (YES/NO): NO